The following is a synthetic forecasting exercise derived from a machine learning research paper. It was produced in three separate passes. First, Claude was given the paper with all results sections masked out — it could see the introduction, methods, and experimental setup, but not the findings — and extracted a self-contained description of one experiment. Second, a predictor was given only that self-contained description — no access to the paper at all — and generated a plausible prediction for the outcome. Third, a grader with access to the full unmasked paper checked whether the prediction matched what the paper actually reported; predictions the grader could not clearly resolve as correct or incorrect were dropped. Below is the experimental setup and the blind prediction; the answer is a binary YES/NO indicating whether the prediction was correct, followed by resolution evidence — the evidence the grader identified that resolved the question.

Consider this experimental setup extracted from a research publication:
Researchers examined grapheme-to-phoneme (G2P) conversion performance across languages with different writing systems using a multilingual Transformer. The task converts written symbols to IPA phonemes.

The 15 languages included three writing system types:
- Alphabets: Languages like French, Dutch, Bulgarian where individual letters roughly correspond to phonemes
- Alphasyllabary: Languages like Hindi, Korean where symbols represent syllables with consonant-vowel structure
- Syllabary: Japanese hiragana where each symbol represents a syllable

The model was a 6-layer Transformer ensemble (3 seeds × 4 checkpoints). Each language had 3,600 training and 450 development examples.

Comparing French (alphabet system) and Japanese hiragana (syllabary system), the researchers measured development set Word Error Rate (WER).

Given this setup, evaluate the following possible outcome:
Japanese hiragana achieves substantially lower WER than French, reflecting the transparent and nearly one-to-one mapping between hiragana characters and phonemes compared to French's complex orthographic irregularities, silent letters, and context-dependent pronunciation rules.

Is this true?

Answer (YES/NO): NO